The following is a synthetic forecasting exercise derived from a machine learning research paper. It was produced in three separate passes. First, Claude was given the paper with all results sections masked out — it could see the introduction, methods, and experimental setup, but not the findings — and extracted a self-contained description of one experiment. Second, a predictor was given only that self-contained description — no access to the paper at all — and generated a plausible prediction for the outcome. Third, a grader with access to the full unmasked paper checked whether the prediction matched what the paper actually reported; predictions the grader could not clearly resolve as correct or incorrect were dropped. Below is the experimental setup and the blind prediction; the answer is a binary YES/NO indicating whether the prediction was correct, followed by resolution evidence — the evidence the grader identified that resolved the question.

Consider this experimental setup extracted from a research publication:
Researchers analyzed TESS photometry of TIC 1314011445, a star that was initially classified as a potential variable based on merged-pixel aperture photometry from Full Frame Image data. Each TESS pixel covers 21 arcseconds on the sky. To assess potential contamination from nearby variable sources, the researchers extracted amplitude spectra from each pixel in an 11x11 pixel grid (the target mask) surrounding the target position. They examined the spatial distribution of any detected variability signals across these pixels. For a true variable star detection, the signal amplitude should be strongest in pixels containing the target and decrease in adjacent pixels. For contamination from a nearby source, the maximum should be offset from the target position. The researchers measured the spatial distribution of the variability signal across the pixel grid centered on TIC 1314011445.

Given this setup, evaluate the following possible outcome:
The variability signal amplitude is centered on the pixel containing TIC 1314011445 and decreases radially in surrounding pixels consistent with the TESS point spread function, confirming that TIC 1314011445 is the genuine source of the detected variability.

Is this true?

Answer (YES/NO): NO